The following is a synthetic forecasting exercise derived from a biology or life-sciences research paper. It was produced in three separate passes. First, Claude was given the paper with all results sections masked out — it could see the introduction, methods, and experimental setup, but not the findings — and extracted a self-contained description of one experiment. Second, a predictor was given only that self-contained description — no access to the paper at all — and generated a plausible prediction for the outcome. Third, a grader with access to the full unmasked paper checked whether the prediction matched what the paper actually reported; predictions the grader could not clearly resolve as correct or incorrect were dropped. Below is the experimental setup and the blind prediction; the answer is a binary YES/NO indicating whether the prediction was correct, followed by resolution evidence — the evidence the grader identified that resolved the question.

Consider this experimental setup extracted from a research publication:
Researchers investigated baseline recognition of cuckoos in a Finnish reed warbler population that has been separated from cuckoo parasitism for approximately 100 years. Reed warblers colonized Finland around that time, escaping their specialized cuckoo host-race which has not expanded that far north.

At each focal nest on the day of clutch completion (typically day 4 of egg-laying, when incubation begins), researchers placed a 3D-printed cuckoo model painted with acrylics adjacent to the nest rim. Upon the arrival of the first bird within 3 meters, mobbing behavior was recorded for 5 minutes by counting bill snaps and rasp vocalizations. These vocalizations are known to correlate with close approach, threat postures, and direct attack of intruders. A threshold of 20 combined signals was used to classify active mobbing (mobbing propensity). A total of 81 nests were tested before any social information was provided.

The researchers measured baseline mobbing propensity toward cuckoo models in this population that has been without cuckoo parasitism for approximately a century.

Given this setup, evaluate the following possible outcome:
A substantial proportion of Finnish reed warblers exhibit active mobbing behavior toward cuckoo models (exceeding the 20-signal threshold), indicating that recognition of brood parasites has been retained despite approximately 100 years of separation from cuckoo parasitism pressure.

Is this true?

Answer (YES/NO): NO